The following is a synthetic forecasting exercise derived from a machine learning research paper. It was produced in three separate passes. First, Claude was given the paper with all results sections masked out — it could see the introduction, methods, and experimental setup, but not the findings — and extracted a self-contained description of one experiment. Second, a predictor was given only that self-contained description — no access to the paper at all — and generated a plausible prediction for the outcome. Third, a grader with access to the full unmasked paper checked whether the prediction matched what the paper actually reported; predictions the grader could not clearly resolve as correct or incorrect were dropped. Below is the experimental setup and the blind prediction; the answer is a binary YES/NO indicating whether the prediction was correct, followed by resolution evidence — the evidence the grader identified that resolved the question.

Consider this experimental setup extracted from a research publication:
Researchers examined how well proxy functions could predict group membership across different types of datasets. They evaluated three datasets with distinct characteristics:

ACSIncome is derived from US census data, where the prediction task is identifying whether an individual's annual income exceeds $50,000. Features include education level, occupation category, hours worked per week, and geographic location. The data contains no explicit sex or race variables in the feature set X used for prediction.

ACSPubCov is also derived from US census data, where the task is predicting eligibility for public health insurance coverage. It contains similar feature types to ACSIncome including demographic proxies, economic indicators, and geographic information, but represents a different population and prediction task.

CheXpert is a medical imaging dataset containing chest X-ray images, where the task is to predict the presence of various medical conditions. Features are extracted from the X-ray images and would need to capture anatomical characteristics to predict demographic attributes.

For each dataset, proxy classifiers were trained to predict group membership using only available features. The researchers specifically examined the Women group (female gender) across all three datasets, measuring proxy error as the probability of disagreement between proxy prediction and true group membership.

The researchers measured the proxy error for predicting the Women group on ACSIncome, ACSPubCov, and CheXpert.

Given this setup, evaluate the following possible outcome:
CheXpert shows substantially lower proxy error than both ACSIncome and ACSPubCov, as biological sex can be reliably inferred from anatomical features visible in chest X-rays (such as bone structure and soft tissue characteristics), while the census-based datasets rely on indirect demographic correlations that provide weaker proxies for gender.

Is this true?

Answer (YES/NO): NO